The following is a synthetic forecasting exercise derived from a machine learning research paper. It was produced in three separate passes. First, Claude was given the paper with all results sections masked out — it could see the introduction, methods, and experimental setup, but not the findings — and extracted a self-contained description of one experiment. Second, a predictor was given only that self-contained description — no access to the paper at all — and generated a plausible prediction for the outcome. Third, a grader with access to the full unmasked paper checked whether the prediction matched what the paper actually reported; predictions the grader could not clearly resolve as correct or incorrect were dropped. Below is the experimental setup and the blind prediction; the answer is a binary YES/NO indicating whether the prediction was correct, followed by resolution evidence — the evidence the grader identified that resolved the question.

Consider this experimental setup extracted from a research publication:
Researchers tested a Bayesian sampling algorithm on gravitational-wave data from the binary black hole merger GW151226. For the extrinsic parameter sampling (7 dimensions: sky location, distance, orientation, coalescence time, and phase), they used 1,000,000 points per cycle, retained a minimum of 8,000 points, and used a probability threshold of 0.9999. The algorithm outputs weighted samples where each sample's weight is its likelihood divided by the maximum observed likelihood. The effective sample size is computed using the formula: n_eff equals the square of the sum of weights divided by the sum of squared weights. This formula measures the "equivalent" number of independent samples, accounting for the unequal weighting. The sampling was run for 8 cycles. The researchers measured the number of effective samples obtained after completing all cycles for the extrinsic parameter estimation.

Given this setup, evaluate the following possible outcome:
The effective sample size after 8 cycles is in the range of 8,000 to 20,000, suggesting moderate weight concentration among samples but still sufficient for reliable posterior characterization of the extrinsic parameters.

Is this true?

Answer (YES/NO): YES